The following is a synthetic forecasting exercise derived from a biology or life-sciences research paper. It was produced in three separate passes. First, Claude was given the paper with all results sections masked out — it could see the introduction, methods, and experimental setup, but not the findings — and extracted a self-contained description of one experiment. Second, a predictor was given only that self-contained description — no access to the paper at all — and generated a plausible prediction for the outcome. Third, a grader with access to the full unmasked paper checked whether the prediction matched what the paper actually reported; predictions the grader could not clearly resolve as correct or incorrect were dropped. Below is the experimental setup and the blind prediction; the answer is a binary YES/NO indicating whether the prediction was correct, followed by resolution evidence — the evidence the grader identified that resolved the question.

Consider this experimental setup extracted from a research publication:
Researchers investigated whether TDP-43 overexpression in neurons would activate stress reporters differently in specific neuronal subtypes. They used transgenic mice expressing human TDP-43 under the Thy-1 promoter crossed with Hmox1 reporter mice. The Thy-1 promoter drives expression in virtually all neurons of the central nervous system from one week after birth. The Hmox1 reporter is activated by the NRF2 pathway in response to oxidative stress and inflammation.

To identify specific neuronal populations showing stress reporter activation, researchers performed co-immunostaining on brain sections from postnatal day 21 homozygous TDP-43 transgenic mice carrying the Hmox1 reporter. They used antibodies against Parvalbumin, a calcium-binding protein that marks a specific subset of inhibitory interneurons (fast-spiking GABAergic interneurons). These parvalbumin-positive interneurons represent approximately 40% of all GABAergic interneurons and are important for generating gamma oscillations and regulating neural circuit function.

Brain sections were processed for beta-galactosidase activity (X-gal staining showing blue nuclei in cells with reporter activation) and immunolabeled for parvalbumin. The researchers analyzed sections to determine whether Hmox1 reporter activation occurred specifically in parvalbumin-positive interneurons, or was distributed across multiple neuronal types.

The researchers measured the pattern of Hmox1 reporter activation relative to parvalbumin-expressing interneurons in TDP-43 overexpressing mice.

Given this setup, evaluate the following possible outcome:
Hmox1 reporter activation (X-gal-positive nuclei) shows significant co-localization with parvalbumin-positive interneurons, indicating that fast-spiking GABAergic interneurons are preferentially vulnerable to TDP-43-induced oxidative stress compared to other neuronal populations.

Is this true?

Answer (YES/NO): YES